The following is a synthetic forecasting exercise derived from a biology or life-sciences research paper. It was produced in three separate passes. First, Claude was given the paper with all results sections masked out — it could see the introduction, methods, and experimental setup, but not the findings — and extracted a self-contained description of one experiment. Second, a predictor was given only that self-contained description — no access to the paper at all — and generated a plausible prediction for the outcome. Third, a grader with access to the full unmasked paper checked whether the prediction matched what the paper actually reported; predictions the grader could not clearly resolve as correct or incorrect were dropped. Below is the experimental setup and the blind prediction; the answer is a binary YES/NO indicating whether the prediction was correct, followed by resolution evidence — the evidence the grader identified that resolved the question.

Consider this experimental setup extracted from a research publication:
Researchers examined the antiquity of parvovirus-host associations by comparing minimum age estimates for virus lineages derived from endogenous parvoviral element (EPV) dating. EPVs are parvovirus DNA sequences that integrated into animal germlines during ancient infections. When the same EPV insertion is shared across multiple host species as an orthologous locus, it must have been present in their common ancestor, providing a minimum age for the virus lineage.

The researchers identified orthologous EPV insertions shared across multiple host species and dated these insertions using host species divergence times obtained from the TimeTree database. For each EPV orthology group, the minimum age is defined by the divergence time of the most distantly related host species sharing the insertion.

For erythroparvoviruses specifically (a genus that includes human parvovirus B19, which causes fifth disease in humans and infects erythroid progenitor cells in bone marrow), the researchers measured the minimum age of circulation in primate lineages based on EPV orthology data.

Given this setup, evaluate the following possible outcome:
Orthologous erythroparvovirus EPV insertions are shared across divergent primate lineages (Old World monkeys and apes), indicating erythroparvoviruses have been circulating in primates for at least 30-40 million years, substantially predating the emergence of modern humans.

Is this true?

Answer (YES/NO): NO